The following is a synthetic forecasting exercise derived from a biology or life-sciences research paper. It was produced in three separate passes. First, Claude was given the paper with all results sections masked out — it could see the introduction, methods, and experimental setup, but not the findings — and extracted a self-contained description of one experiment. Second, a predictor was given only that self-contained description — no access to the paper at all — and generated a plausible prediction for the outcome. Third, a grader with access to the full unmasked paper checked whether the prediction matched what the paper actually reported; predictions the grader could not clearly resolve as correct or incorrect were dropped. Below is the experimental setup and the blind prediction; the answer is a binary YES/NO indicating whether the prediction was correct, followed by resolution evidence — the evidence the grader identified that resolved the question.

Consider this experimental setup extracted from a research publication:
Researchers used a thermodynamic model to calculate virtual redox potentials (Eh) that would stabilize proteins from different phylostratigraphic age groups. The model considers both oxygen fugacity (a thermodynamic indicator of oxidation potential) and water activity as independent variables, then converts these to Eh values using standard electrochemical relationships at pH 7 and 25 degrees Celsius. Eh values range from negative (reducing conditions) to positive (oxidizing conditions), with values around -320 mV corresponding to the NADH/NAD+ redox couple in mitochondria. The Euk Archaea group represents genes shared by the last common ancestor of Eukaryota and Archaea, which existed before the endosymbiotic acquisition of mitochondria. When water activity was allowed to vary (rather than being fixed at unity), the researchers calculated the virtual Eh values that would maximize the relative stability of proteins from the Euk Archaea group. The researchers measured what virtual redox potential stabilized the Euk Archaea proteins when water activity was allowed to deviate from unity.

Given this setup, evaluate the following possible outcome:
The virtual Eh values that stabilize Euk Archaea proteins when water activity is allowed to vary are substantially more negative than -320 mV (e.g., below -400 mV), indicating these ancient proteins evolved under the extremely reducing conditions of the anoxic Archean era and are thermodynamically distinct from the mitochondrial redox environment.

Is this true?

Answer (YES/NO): NO